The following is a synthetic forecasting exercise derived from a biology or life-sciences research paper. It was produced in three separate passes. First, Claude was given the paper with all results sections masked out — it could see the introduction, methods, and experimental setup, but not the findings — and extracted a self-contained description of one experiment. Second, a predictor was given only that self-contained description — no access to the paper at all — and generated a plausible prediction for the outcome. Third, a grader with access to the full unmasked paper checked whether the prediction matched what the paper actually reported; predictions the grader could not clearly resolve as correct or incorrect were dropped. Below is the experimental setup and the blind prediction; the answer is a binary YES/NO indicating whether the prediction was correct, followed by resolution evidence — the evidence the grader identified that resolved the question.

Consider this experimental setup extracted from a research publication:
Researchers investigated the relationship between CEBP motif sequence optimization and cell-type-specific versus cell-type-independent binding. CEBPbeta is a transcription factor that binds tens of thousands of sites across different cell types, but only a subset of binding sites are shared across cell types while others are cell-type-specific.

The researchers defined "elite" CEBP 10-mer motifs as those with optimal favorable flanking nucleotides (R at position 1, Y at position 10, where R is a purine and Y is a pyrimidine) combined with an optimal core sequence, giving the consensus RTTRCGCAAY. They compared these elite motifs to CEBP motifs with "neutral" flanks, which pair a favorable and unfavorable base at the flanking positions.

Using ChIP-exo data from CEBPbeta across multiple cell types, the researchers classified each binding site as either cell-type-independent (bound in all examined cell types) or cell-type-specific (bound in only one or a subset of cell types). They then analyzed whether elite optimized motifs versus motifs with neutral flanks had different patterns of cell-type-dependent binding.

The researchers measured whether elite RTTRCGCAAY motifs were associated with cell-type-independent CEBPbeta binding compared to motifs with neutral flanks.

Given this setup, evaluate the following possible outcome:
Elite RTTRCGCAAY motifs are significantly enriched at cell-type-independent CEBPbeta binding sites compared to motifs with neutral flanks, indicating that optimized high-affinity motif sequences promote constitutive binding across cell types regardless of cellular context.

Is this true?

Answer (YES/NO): YES